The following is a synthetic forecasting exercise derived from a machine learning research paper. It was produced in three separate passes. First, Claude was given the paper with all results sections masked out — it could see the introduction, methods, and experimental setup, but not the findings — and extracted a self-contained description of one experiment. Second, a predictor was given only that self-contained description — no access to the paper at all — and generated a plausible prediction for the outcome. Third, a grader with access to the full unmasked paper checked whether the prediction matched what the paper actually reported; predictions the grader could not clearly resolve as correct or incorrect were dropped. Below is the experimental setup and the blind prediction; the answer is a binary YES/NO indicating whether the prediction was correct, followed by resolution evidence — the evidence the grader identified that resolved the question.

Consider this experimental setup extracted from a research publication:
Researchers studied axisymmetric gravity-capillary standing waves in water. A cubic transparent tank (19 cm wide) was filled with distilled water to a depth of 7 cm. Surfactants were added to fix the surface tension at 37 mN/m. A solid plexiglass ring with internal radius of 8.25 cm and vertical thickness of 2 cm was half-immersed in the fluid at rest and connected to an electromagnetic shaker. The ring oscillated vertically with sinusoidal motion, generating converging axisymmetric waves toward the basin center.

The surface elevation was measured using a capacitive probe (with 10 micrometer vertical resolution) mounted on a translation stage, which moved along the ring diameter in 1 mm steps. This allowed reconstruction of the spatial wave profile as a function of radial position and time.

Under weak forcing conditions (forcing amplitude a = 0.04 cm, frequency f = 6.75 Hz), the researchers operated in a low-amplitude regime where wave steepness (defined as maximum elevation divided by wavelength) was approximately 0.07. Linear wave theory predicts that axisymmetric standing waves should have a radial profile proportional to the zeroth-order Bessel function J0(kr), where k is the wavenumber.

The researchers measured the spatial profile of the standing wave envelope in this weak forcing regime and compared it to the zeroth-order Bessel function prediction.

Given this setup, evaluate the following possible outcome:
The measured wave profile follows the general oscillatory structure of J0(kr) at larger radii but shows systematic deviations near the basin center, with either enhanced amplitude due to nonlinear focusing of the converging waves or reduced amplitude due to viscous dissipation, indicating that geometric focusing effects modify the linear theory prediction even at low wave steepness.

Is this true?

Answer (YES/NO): NO